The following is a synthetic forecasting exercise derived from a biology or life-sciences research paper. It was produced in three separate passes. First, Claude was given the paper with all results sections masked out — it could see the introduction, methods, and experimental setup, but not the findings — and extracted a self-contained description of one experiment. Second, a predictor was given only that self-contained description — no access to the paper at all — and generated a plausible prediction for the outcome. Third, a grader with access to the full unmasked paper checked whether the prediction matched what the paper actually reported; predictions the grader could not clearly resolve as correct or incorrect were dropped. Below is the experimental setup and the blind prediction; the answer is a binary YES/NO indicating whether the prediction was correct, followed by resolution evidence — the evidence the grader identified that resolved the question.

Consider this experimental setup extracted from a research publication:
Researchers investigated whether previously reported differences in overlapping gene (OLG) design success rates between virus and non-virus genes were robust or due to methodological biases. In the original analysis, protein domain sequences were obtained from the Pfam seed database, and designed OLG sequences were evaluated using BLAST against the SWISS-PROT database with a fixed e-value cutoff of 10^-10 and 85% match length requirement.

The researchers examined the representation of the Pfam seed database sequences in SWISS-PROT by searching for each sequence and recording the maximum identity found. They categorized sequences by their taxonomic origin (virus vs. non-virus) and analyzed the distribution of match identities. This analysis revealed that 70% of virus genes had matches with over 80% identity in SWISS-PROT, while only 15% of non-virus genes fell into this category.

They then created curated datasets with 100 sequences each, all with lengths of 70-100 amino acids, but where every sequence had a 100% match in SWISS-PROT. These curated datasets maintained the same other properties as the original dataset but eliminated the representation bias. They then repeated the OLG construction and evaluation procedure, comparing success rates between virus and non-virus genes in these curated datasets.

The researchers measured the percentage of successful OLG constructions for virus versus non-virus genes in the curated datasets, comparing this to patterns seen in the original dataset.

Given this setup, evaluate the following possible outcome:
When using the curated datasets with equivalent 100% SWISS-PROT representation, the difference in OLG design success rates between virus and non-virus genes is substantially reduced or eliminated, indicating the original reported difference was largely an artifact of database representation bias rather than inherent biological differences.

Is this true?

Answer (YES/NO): YES